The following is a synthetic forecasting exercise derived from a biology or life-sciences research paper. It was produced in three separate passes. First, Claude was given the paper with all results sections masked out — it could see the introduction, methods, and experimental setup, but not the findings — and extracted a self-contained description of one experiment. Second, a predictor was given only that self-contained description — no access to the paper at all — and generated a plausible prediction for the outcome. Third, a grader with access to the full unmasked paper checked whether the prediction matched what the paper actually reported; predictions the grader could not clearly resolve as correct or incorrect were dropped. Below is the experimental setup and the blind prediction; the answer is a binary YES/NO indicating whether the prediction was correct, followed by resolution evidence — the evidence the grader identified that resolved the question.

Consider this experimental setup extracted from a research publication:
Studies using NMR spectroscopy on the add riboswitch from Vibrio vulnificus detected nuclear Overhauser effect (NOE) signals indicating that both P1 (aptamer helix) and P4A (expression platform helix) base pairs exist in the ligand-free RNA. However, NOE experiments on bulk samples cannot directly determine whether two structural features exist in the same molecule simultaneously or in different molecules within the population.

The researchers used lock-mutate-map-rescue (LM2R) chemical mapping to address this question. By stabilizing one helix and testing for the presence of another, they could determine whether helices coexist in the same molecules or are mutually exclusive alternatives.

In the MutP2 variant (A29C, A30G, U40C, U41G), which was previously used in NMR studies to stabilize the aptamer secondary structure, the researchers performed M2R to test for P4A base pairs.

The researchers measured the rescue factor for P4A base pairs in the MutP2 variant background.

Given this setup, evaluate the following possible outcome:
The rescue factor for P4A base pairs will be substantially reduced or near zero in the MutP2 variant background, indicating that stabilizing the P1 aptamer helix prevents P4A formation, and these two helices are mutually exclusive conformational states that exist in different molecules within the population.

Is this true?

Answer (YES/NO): YES